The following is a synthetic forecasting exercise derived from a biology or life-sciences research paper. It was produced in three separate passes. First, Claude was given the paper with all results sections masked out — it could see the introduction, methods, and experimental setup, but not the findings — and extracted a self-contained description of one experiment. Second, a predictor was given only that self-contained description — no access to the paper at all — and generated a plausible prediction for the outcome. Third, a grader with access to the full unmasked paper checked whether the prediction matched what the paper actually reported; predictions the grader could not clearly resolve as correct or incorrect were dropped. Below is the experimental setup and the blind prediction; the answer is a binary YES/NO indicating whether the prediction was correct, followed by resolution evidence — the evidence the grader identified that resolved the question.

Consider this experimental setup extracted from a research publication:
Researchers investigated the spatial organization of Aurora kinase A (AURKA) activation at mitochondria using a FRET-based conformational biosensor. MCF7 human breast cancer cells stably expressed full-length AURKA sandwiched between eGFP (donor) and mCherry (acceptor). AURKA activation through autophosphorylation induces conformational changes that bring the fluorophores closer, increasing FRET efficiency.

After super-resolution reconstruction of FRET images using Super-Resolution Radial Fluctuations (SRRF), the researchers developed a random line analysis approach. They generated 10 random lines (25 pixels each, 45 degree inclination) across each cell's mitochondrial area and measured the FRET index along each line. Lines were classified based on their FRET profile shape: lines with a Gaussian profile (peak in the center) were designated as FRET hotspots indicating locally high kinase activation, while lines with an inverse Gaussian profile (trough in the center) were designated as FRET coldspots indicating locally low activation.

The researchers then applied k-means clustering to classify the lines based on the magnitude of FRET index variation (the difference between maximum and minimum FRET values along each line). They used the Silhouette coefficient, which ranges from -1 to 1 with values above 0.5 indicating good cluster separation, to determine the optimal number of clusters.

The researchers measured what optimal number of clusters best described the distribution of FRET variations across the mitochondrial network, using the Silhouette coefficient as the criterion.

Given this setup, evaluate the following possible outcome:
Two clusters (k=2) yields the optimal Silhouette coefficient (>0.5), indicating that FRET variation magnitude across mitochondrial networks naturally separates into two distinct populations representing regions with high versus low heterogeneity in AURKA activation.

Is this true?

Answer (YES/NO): NO